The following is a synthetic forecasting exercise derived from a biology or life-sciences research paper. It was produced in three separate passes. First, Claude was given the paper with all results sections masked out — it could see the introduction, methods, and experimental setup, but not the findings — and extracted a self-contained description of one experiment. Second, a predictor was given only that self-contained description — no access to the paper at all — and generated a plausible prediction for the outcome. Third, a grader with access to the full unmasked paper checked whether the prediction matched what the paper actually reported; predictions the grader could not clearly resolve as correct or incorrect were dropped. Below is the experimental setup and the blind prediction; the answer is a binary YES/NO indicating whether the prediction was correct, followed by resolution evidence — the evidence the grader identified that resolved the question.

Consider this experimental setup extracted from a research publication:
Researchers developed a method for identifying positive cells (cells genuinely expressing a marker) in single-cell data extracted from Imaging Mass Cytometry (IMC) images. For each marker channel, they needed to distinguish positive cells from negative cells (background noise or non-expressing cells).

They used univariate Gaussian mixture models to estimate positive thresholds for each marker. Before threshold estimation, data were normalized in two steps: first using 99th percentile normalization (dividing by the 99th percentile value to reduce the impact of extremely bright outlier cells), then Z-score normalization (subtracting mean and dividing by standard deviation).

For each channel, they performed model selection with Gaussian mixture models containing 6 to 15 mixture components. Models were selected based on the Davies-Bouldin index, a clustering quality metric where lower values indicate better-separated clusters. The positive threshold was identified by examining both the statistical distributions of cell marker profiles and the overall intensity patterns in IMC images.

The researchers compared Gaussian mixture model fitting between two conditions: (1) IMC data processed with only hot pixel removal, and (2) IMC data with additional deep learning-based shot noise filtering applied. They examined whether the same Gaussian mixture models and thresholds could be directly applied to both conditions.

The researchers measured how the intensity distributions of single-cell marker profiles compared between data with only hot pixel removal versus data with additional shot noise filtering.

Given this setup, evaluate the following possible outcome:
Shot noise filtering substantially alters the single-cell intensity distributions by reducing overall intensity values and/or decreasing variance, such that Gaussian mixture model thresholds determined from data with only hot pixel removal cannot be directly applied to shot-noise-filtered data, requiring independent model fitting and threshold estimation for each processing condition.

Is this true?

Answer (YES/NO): NO